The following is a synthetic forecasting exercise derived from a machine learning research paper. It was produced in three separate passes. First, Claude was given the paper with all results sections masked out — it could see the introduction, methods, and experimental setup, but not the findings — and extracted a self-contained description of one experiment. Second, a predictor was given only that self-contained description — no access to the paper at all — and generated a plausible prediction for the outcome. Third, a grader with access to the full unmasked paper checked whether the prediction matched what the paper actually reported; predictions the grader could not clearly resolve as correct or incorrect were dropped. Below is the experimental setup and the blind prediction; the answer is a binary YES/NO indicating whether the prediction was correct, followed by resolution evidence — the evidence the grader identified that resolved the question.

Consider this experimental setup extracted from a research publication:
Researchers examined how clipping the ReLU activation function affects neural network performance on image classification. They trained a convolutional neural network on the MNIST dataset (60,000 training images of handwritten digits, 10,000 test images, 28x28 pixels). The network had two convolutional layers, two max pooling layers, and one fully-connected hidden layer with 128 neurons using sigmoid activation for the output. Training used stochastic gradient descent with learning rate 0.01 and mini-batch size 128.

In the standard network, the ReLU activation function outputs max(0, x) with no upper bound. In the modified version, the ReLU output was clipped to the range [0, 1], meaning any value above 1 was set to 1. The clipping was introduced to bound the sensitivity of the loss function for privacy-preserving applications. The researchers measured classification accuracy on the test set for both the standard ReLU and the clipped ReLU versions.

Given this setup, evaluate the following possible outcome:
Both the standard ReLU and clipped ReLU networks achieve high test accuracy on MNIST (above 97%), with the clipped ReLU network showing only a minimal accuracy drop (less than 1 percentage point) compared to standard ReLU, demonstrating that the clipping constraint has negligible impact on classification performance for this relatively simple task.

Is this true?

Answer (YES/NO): NO